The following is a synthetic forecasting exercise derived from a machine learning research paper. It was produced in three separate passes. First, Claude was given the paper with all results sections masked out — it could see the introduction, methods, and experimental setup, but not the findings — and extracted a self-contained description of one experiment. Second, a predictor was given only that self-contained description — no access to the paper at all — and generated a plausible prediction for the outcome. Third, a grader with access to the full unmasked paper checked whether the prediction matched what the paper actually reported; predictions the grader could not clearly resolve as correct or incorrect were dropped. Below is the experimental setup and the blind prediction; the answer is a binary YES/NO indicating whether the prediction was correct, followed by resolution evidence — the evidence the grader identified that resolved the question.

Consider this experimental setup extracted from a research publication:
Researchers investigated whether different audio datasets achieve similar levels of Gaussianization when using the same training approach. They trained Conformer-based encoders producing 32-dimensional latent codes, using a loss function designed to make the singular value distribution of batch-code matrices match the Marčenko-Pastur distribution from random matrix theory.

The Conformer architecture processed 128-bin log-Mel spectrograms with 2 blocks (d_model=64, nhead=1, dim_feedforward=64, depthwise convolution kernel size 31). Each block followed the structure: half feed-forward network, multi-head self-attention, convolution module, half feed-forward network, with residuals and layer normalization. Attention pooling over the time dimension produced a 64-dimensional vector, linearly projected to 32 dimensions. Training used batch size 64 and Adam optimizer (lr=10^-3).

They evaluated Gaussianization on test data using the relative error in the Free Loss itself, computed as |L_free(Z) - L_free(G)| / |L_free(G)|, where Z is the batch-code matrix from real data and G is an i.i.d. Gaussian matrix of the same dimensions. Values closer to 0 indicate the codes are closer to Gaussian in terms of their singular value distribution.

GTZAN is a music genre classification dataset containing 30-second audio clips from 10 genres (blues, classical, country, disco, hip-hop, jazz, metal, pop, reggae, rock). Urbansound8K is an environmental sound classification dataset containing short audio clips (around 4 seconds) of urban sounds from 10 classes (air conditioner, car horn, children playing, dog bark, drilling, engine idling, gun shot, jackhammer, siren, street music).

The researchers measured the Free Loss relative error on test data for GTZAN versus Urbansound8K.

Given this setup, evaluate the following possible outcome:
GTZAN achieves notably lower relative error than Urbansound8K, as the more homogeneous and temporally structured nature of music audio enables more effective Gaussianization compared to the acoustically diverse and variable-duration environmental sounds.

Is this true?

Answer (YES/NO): YES